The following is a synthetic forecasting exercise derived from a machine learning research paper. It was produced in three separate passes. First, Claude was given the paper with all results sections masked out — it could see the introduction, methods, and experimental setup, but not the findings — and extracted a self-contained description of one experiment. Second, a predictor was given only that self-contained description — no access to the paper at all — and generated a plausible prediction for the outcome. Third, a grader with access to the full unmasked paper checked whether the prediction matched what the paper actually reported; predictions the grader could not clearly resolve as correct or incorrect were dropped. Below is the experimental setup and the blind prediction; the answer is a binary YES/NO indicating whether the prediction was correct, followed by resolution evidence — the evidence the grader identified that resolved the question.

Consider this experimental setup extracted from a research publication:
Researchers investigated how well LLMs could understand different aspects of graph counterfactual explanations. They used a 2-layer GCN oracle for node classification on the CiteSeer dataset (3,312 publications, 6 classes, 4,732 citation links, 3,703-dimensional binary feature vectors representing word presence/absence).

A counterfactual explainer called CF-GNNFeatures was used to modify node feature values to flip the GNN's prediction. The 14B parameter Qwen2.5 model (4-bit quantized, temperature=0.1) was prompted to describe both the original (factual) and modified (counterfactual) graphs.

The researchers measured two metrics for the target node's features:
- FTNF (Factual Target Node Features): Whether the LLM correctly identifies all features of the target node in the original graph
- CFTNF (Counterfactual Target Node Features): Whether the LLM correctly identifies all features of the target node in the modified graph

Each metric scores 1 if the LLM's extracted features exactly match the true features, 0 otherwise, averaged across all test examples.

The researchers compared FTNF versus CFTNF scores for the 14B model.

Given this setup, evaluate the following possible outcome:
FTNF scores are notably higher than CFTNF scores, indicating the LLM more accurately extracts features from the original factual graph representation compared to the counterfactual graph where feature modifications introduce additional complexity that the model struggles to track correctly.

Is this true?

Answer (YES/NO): YES